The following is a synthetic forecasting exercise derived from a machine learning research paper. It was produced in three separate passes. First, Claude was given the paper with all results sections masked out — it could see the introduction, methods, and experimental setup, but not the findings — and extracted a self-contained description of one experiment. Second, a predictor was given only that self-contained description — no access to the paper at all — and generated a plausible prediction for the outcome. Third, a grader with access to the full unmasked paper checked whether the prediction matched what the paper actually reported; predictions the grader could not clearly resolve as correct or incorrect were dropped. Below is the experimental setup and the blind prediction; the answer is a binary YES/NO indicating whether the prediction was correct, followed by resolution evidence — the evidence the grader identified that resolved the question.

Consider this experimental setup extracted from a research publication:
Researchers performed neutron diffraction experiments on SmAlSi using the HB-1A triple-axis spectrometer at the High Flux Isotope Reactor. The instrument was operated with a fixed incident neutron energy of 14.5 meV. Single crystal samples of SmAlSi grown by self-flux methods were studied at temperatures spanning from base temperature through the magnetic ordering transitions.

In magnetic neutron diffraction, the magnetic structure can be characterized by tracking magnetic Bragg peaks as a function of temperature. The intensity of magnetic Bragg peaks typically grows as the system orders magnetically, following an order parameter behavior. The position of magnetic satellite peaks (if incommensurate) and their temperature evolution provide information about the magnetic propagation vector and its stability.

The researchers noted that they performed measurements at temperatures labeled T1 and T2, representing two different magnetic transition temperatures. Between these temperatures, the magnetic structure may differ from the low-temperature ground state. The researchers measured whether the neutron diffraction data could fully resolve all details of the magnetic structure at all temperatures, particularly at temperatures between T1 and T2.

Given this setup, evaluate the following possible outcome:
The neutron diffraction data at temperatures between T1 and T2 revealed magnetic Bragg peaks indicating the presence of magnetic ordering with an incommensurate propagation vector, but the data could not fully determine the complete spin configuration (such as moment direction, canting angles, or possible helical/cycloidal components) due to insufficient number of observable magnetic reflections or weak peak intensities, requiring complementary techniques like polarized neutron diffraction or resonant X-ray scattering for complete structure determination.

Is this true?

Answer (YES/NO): YES